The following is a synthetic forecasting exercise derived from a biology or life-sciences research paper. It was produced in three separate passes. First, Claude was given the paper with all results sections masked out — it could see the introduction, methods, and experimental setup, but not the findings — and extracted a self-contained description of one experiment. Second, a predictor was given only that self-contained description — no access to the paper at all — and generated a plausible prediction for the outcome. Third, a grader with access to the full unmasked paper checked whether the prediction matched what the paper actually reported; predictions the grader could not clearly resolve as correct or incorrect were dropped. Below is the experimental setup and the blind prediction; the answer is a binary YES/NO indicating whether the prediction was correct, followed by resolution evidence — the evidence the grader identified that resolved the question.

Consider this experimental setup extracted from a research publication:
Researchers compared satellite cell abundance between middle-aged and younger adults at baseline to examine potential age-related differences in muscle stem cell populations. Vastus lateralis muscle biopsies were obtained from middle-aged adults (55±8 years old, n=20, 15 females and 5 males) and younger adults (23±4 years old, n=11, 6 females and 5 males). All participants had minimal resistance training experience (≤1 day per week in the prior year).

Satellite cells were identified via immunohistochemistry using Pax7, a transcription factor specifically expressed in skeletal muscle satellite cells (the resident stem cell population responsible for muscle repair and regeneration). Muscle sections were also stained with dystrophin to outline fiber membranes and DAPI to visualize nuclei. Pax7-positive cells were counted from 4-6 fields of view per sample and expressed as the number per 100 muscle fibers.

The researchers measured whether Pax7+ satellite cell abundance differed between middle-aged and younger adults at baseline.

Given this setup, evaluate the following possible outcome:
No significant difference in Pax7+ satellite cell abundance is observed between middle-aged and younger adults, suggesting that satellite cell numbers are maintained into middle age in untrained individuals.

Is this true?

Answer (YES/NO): NO